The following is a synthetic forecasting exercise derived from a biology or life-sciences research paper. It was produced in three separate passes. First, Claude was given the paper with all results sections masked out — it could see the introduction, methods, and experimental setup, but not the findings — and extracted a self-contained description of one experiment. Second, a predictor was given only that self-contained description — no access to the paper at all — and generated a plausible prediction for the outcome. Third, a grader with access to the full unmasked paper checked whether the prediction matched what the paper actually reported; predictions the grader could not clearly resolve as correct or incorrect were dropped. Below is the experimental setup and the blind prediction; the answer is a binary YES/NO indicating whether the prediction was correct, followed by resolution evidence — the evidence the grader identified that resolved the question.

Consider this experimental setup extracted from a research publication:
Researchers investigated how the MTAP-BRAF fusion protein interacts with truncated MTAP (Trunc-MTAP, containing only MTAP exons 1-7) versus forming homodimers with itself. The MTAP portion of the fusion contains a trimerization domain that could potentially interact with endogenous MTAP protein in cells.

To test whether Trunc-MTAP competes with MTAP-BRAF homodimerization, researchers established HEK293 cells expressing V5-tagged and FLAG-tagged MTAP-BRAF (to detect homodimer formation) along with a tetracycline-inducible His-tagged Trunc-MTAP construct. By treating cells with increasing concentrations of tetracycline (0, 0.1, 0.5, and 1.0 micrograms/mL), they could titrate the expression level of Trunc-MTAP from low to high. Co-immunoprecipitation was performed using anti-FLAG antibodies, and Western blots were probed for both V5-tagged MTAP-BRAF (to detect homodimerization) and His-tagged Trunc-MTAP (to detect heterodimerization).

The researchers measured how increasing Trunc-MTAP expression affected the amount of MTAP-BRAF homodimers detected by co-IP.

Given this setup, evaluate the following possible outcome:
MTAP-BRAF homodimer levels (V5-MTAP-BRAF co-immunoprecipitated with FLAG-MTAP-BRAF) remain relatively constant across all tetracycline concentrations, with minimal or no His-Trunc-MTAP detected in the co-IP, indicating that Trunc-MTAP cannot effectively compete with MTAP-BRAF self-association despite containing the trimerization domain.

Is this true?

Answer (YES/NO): NO